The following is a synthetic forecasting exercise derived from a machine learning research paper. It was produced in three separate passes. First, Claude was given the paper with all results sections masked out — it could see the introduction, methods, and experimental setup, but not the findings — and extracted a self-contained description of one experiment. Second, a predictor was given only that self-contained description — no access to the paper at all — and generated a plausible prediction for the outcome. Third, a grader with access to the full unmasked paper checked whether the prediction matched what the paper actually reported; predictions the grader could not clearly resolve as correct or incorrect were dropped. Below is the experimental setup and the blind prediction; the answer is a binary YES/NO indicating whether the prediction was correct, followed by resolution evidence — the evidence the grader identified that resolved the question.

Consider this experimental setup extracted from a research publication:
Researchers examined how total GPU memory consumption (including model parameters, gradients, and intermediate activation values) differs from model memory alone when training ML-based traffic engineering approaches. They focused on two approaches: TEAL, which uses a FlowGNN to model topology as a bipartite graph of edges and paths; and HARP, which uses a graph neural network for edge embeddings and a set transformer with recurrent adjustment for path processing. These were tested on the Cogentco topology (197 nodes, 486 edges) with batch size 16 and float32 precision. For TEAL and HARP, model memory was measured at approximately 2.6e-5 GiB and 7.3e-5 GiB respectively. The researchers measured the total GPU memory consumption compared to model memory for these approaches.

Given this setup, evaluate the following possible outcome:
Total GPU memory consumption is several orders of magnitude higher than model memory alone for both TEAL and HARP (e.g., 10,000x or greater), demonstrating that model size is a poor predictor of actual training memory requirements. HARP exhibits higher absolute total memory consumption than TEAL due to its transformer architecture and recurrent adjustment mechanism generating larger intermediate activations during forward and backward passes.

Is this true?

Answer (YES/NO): YES